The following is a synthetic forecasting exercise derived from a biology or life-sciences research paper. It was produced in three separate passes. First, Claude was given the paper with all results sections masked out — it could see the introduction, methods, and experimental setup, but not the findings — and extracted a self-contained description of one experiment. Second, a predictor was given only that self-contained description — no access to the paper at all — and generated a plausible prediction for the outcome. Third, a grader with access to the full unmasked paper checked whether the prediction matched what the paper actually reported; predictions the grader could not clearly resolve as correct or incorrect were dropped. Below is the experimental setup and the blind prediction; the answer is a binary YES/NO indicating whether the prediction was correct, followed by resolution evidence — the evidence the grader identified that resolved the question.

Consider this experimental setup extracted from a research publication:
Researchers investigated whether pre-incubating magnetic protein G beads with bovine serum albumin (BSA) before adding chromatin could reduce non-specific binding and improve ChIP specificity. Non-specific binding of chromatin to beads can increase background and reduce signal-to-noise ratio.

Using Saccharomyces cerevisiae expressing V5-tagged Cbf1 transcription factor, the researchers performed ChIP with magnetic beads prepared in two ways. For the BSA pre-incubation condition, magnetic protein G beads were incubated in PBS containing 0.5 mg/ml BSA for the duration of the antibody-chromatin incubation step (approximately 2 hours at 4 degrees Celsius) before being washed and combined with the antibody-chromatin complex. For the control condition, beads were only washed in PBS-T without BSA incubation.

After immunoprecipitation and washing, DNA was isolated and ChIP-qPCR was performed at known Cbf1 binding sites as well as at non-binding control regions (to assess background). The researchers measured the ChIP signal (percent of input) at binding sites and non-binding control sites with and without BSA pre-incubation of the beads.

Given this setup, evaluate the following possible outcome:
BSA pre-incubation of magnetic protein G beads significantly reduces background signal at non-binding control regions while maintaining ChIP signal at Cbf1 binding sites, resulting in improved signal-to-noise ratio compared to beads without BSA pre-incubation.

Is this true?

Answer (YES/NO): NO